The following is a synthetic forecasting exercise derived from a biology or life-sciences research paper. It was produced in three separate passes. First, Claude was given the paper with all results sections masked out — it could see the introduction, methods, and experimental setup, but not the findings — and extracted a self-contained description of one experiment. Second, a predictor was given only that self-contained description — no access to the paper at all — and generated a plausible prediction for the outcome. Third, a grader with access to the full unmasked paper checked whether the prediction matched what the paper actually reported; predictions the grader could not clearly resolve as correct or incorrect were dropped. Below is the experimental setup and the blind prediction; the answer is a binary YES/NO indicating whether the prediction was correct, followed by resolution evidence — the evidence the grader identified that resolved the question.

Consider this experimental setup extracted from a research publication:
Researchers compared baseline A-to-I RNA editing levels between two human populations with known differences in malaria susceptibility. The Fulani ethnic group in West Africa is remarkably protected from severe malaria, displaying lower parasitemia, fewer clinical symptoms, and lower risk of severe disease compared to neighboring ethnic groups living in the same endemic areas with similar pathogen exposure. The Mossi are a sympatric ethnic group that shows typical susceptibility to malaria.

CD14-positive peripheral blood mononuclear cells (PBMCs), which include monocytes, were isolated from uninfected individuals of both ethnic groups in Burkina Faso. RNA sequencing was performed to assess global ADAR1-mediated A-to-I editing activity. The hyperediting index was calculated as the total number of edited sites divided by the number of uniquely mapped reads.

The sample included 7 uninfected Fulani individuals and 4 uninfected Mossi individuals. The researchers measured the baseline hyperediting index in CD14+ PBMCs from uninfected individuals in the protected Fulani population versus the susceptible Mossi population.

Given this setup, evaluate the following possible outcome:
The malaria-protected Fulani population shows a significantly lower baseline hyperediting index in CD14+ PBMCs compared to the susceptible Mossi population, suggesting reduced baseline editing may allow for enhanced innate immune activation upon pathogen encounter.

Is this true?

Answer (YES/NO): NO